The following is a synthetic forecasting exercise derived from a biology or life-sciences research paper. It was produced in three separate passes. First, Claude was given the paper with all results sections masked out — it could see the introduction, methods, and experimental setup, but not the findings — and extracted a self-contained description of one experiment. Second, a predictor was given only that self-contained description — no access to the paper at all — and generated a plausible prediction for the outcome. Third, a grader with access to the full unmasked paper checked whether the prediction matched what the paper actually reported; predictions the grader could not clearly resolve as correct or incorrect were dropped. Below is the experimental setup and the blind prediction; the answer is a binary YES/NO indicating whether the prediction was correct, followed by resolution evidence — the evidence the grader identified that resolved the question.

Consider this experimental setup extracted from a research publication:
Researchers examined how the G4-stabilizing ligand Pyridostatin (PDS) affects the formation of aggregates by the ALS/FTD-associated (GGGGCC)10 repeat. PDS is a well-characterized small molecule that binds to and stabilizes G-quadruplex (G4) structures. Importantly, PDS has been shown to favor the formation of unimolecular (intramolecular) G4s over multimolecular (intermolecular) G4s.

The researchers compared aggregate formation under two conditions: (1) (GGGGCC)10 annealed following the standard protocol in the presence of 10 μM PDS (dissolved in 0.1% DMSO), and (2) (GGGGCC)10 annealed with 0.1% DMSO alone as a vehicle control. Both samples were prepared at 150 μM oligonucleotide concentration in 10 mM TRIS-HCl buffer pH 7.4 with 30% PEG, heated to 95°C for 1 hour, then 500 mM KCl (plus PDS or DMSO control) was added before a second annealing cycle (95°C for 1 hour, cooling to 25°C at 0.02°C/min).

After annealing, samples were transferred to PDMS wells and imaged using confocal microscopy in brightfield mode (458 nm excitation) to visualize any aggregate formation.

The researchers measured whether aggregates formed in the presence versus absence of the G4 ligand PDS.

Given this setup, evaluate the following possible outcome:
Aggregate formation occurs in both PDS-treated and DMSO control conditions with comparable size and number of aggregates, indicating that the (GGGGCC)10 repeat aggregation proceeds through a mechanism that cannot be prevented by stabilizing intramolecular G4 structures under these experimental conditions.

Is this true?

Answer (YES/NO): NO